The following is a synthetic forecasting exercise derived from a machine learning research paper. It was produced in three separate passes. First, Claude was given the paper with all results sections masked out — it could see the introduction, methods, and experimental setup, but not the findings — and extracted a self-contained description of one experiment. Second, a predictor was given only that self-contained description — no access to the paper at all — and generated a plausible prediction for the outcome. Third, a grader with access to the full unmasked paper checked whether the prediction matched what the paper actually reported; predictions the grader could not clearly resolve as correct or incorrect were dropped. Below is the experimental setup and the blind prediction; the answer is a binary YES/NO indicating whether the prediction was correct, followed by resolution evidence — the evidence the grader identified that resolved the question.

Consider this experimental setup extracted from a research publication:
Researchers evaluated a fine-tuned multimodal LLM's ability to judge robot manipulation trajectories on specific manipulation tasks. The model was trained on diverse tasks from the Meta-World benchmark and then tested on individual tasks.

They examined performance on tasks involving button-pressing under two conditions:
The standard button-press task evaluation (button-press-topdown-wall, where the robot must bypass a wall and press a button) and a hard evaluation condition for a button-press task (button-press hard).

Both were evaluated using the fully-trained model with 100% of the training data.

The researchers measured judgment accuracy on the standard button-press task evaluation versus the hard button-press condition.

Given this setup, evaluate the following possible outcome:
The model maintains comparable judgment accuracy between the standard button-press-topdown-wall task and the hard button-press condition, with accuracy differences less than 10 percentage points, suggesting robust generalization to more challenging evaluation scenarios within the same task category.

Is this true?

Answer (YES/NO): NO